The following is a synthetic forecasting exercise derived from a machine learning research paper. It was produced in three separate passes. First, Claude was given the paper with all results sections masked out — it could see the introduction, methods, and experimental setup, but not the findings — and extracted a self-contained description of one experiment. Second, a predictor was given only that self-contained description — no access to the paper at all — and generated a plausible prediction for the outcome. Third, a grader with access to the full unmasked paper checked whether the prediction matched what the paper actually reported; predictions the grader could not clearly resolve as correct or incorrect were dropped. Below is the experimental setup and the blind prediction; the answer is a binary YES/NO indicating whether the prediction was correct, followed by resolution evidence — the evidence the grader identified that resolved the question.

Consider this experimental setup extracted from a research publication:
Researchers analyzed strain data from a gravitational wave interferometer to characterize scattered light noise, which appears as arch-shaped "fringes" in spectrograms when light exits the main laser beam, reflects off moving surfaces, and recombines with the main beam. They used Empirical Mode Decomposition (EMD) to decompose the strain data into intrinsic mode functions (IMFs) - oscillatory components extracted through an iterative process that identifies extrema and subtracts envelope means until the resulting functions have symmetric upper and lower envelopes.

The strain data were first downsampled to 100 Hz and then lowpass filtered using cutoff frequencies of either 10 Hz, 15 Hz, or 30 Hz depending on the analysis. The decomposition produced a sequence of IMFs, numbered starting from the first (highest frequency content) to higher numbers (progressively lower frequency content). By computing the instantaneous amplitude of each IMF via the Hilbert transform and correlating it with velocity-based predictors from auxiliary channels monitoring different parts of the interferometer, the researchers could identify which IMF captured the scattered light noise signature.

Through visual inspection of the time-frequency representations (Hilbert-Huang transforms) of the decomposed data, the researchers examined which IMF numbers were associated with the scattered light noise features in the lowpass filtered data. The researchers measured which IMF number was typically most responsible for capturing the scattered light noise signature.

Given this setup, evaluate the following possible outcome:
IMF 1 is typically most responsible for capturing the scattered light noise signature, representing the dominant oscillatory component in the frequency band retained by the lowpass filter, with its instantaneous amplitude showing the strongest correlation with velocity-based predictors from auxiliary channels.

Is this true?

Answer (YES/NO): YES